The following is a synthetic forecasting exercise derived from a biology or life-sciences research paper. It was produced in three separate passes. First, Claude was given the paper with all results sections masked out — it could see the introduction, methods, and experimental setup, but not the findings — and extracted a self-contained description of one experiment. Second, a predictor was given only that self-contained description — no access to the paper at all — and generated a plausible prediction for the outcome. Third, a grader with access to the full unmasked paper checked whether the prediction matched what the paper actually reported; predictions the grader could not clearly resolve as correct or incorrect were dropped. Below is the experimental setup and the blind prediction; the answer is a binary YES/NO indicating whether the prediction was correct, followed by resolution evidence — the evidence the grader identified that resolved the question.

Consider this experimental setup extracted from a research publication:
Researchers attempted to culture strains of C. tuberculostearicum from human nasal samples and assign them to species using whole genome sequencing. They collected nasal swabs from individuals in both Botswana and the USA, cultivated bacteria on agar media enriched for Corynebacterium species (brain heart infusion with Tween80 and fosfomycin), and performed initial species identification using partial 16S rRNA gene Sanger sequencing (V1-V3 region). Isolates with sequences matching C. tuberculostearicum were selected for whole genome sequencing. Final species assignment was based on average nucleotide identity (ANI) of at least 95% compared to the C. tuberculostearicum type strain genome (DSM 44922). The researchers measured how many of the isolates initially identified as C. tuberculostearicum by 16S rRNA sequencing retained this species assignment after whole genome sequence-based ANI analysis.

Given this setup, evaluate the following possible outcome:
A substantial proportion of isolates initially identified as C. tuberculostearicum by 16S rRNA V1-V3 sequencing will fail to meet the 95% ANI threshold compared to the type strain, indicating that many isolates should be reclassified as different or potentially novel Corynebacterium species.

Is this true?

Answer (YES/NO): YES